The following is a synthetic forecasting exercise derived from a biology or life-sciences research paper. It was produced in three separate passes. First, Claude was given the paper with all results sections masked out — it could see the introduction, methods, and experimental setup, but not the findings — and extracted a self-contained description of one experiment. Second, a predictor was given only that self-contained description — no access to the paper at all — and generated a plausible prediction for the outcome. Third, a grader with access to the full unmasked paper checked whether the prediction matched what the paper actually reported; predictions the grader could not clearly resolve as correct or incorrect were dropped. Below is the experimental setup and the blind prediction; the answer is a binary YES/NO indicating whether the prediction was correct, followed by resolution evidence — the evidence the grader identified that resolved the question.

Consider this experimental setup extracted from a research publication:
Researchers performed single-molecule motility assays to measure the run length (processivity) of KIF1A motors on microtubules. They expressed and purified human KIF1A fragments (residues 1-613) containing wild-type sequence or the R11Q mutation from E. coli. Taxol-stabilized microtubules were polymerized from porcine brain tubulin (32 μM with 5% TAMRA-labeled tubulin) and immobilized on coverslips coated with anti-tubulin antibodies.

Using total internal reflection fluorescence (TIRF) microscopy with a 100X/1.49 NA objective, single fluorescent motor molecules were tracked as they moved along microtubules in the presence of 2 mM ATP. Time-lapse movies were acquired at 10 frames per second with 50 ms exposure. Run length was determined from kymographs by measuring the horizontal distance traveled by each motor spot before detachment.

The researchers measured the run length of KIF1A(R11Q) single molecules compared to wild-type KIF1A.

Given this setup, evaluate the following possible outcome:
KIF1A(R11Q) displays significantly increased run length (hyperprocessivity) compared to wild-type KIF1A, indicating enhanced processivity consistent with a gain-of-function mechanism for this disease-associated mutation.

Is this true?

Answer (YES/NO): NO